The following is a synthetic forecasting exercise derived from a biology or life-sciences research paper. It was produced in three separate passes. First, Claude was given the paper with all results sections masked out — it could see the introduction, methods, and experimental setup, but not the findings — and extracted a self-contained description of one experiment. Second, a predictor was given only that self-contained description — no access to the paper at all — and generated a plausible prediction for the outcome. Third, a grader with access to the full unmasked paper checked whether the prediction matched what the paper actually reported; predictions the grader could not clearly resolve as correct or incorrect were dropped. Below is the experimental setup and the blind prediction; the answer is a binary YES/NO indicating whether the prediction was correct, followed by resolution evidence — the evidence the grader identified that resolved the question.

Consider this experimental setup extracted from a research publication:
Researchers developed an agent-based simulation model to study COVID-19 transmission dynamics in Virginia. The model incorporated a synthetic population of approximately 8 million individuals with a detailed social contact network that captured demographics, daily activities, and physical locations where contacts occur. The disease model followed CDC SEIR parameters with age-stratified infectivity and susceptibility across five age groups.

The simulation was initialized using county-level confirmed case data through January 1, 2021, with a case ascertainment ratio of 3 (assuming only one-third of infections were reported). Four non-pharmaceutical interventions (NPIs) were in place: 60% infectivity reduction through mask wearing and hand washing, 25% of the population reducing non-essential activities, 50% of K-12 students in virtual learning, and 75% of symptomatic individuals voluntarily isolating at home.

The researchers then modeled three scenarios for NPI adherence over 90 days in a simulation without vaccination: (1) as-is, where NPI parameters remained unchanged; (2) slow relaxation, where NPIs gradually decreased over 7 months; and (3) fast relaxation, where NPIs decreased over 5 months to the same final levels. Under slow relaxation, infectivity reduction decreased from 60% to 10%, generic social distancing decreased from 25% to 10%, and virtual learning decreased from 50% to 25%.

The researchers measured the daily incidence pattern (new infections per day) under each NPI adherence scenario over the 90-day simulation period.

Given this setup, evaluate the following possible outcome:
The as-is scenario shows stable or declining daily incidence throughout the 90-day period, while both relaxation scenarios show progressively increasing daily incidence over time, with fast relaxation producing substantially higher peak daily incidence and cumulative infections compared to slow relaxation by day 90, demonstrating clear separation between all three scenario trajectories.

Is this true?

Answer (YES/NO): NO